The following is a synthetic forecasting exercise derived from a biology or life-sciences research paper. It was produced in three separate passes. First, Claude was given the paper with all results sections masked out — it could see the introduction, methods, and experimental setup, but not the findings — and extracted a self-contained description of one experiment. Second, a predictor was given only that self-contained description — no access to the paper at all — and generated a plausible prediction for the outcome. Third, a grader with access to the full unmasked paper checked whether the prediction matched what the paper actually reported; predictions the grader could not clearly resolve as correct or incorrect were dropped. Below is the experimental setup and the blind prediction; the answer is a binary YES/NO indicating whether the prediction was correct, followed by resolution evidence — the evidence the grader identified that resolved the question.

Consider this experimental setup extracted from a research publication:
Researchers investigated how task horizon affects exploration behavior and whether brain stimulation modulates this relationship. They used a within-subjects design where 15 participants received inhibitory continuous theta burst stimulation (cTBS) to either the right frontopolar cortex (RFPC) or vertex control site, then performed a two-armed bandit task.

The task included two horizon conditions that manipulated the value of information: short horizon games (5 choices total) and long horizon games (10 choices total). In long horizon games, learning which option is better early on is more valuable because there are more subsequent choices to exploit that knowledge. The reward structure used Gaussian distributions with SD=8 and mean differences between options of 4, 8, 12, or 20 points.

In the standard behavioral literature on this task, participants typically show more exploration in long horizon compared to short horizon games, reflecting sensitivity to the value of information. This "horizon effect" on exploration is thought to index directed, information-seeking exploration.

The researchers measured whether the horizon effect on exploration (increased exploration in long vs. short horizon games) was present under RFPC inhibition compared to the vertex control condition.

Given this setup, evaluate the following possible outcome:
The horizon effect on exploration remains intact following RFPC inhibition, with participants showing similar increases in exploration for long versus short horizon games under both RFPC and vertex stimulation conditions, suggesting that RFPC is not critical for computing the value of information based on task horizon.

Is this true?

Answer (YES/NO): NO